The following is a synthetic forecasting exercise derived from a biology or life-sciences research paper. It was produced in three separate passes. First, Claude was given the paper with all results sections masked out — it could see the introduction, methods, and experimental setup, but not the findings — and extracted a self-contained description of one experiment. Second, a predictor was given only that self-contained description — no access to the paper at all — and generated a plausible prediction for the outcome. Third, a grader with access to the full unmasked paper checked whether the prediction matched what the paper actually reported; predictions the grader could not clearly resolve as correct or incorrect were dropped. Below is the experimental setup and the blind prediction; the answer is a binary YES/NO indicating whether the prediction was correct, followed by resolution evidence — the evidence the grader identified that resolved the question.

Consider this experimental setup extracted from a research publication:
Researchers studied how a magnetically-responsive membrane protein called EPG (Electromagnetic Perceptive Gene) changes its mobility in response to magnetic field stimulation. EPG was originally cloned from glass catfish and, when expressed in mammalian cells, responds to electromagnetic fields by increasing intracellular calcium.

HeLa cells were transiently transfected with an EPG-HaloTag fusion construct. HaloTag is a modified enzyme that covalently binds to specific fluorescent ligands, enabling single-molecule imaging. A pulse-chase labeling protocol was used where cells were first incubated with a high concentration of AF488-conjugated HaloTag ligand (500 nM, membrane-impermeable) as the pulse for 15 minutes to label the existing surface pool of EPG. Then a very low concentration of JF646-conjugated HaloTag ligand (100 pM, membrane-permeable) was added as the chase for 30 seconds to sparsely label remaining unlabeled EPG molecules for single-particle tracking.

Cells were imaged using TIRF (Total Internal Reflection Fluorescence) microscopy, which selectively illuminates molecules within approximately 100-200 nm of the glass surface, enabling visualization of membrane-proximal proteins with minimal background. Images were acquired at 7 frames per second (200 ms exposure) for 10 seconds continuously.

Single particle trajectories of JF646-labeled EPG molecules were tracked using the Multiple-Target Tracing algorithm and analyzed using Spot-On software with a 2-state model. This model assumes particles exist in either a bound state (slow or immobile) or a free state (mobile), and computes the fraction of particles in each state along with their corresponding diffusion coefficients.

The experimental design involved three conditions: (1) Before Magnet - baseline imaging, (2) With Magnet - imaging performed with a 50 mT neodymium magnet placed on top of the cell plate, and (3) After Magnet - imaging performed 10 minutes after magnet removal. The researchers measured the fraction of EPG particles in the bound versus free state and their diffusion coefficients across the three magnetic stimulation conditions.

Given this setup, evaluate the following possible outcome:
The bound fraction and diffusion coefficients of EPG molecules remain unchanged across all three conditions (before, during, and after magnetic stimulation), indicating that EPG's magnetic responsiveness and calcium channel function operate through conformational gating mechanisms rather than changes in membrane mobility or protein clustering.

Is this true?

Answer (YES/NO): NO